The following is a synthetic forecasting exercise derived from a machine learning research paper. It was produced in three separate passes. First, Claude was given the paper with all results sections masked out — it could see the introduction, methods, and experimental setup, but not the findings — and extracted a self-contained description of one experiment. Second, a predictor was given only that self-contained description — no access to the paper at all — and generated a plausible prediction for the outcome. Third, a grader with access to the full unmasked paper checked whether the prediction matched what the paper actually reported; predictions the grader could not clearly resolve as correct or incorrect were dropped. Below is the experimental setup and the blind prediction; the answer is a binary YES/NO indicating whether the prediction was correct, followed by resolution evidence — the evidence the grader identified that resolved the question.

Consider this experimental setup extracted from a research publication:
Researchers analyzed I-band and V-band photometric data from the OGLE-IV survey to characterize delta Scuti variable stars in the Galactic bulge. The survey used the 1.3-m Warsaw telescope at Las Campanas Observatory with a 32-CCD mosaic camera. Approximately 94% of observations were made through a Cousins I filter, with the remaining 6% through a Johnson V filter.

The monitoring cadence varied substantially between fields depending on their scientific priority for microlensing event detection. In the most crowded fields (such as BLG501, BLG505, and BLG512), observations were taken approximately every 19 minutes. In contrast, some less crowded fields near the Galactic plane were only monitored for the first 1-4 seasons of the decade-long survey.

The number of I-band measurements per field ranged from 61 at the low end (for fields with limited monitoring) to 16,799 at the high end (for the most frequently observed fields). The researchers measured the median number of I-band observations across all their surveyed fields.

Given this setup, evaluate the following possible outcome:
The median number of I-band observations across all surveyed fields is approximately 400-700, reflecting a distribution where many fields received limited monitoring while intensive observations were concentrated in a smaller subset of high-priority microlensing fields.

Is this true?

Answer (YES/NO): YES